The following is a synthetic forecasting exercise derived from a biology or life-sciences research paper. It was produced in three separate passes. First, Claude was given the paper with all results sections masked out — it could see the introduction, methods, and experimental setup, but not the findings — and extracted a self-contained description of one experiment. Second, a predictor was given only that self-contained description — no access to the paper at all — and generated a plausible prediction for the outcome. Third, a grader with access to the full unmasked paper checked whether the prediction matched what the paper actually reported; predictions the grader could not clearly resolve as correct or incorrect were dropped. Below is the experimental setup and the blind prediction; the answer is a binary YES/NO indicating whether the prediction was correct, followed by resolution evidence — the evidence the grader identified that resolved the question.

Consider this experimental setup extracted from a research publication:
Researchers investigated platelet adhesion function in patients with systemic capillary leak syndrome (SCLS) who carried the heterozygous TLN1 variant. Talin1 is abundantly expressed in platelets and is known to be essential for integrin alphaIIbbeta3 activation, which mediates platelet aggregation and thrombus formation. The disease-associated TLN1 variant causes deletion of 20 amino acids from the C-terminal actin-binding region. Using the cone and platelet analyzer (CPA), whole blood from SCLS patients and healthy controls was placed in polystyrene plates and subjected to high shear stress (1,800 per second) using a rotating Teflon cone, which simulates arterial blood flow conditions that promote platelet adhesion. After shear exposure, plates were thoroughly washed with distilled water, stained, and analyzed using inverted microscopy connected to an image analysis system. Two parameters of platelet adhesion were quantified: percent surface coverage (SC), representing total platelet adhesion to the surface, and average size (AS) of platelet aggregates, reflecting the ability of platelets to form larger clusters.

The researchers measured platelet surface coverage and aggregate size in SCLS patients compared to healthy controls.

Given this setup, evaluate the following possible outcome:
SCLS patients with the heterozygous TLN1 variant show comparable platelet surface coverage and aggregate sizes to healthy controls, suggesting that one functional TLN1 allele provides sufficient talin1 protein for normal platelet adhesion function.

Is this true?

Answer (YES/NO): YES